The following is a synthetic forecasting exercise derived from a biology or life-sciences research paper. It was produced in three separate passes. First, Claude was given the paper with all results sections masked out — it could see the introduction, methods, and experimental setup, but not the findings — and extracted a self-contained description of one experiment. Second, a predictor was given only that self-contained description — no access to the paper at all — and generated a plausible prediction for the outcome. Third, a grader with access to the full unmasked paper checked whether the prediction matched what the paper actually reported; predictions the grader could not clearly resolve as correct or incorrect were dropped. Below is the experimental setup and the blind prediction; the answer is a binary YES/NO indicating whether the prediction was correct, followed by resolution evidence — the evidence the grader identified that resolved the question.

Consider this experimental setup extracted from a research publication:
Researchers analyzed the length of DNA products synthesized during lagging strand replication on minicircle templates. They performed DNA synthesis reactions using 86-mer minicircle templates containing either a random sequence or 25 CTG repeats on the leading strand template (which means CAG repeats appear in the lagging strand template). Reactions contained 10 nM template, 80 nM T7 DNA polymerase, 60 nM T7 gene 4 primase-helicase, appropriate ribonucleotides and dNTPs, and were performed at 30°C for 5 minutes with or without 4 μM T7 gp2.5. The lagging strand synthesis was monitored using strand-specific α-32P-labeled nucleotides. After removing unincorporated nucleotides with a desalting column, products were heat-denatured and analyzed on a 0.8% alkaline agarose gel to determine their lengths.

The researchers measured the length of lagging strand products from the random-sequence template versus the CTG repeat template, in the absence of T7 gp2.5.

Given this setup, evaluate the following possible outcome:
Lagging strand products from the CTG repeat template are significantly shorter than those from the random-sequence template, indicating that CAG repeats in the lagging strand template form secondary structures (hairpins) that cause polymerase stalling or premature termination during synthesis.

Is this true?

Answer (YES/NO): NO